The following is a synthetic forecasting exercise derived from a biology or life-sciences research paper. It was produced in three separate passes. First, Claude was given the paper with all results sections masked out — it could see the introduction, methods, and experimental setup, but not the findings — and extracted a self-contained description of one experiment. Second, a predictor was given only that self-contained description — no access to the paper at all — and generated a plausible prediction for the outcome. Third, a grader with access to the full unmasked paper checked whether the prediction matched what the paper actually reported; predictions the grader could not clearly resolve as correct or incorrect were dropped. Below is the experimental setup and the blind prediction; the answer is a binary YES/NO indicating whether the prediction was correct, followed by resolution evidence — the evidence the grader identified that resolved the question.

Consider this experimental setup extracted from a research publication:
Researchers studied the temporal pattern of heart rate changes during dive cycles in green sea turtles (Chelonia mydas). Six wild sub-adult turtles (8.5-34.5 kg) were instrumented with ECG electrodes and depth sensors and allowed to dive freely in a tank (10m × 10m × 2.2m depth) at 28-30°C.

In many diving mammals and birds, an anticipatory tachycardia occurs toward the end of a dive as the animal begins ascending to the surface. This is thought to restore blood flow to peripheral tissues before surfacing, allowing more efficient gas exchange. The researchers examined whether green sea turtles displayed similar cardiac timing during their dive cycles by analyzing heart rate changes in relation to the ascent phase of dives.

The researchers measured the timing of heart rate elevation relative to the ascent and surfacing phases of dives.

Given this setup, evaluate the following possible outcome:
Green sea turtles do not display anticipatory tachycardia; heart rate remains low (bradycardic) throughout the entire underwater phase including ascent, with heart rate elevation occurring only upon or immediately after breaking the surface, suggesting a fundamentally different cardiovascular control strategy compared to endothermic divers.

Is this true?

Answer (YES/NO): NO